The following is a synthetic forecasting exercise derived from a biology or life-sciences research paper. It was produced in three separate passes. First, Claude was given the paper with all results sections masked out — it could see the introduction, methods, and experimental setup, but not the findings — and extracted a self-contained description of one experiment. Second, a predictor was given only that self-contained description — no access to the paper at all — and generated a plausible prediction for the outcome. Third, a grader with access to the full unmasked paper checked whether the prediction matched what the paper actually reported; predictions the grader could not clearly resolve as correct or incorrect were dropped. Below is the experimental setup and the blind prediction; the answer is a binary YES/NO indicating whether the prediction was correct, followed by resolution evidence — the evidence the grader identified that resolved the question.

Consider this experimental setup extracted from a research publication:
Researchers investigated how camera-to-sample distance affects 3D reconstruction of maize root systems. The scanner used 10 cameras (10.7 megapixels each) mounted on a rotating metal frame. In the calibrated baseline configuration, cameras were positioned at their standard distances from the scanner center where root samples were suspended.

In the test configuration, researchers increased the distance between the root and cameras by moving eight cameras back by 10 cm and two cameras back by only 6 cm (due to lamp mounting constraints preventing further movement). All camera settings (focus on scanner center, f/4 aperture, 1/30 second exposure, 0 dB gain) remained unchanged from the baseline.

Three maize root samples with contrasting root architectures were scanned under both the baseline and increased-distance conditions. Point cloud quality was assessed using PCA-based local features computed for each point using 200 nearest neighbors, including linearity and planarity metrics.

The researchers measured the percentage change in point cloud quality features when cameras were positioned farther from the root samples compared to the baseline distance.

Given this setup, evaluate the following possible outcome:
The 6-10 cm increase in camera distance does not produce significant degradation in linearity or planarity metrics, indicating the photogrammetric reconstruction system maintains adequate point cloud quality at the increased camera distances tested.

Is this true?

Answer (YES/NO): YES